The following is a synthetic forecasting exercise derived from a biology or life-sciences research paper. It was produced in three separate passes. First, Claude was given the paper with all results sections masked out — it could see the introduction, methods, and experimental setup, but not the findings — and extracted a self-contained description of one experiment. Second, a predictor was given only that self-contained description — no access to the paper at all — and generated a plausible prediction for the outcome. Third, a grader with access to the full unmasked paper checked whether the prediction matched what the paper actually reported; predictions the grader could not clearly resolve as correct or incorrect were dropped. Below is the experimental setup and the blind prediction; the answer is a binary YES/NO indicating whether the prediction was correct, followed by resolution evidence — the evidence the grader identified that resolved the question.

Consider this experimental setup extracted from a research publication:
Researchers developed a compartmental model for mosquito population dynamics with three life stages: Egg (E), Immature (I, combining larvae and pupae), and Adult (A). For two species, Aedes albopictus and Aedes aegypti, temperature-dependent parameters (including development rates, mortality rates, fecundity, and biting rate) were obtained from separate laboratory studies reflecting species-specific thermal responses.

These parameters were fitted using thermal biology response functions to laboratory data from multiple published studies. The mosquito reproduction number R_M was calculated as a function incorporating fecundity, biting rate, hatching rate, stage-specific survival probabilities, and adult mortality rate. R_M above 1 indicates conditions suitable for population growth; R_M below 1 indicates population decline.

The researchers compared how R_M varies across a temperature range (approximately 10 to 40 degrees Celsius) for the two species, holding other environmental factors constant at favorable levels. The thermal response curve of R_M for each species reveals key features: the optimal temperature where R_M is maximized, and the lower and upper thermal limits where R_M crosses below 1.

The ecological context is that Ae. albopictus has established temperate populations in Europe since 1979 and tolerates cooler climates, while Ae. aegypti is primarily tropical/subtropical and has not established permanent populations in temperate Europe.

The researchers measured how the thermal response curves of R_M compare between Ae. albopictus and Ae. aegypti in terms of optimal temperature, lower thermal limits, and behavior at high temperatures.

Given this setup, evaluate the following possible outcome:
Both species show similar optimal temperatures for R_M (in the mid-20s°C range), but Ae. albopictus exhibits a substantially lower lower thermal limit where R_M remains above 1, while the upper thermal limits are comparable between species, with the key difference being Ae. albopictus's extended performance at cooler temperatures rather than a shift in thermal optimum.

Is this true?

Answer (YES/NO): NO